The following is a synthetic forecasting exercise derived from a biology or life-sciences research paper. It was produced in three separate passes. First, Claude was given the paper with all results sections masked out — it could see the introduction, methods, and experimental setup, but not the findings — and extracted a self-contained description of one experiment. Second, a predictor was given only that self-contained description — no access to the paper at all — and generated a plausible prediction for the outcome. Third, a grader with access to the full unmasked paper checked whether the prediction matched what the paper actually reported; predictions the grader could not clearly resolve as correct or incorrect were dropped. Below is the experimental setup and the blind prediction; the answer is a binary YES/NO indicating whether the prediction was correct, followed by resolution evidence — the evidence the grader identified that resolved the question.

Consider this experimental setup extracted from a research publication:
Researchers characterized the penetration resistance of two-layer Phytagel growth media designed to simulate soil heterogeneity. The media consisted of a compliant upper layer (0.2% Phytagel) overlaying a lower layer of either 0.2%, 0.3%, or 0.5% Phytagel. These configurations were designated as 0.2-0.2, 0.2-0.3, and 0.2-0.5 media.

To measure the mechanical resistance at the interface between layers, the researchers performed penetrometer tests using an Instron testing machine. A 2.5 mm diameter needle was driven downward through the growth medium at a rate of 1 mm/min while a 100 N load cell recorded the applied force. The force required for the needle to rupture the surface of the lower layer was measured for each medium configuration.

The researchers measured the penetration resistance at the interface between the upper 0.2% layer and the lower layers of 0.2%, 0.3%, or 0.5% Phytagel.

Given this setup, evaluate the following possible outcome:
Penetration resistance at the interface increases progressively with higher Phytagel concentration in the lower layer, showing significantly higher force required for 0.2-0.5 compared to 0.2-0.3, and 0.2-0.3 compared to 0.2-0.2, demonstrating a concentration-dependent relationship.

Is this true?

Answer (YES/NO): YES